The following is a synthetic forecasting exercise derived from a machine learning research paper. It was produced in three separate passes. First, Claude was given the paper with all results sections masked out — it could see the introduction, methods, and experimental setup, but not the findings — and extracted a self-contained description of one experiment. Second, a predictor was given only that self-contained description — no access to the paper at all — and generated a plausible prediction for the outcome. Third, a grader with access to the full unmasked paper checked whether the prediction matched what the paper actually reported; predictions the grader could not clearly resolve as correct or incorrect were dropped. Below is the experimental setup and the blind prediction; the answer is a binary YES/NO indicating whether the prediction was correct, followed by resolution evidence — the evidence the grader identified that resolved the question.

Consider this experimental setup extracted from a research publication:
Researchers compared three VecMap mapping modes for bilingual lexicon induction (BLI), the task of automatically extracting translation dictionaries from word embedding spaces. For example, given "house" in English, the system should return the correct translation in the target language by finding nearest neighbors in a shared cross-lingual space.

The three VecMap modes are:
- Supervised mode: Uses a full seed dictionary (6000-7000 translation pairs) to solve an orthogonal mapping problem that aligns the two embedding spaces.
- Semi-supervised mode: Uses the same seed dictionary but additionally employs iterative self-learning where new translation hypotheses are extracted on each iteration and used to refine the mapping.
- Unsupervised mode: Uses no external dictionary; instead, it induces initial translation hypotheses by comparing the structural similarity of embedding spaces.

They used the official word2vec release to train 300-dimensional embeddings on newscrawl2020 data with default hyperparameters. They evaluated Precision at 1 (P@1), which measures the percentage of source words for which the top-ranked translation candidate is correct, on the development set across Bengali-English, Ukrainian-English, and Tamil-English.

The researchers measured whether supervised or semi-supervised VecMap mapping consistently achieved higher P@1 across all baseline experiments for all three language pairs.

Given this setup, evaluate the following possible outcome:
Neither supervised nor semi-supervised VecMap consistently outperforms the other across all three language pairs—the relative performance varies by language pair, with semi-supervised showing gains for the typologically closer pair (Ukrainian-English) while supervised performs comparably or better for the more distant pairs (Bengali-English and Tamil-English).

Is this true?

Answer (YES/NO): NO